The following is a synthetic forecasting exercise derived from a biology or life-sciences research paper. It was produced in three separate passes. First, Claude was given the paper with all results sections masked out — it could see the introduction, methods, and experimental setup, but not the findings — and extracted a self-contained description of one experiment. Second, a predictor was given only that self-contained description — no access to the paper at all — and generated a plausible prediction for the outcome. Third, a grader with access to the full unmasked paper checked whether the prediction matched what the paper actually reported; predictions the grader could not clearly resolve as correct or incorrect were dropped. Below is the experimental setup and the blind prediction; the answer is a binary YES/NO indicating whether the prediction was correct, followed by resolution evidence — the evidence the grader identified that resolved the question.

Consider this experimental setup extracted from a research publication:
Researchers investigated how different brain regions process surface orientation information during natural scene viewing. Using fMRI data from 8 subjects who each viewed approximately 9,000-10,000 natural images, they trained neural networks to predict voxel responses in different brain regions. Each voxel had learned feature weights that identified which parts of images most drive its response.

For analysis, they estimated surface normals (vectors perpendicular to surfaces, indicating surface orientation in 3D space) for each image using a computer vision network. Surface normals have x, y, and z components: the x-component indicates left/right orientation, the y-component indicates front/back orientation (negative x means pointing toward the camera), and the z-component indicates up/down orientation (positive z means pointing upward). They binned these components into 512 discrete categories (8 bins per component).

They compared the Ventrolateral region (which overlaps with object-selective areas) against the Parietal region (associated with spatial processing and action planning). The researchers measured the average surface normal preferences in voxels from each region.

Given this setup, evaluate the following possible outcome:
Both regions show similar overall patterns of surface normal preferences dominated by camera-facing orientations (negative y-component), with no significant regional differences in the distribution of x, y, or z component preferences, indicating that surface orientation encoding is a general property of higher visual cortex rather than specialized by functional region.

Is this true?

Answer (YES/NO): NO